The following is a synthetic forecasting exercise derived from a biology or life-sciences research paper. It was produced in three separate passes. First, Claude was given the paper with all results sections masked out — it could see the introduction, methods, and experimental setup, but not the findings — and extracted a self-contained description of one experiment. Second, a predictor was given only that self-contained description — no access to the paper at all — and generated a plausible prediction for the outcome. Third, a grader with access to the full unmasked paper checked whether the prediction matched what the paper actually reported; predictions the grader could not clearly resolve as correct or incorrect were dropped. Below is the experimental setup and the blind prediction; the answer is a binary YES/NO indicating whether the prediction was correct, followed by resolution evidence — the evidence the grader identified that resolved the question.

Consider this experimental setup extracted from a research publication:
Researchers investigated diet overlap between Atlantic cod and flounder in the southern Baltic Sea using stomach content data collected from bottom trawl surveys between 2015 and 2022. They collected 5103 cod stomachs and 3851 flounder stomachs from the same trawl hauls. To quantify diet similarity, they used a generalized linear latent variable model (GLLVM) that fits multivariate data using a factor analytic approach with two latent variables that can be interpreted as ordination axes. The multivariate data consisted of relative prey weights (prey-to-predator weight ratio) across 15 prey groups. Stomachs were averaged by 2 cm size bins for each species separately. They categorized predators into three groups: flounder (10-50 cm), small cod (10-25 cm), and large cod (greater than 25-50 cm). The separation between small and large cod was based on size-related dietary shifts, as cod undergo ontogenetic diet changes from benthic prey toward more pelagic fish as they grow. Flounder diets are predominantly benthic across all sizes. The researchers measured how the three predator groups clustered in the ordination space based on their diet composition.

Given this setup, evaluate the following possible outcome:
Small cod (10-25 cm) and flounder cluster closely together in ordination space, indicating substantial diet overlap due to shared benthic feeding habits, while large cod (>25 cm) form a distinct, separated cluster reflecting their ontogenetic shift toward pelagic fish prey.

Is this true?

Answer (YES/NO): NO